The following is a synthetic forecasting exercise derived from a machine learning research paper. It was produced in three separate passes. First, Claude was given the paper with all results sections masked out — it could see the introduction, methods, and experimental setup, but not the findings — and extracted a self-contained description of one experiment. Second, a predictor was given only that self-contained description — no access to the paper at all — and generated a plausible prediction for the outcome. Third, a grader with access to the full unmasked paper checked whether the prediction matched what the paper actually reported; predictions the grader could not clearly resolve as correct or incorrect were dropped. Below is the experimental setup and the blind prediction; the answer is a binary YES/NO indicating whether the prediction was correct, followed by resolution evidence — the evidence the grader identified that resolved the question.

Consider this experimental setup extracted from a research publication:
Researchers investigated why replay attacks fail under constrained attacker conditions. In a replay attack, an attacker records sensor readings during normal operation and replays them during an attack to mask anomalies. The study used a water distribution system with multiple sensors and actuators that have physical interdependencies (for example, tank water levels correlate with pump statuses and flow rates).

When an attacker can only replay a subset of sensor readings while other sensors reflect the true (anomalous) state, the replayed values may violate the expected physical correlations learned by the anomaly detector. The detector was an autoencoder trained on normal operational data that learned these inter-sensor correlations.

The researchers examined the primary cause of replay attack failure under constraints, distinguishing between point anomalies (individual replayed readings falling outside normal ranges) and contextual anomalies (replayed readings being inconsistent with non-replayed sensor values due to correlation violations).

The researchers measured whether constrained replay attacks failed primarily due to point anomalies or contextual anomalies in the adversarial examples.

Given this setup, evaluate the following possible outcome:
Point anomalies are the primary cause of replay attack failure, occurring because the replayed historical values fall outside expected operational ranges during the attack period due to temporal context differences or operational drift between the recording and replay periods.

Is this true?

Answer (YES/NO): NO